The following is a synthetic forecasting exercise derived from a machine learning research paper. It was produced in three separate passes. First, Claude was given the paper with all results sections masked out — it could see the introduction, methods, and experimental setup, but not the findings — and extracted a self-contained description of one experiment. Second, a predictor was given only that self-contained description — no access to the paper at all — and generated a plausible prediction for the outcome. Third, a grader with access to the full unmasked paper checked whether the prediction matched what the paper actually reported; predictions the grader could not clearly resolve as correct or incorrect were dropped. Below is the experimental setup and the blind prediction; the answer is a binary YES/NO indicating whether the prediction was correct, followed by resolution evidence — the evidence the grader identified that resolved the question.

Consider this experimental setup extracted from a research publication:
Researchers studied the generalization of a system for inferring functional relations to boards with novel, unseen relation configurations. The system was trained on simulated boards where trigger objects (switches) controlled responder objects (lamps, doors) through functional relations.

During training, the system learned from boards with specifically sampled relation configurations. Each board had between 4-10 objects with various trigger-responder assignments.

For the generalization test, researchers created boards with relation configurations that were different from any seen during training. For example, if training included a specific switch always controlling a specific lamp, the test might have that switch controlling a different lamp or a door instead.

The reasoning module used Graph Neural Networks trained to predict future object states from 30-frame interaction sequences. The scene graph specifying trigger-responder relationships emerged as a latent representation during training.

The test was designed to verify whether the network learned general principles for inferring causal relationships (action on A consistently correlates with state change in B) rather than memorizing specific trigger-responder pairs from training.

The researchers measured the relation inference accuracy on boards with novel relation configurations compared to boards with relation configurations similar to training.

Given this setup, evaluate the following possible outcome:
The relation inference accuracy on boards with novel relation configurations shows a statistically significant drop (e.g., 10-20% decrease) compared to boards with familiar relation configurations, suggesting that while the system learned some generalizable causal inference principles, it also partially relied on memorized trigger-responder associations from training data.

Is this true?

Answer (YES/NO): NO